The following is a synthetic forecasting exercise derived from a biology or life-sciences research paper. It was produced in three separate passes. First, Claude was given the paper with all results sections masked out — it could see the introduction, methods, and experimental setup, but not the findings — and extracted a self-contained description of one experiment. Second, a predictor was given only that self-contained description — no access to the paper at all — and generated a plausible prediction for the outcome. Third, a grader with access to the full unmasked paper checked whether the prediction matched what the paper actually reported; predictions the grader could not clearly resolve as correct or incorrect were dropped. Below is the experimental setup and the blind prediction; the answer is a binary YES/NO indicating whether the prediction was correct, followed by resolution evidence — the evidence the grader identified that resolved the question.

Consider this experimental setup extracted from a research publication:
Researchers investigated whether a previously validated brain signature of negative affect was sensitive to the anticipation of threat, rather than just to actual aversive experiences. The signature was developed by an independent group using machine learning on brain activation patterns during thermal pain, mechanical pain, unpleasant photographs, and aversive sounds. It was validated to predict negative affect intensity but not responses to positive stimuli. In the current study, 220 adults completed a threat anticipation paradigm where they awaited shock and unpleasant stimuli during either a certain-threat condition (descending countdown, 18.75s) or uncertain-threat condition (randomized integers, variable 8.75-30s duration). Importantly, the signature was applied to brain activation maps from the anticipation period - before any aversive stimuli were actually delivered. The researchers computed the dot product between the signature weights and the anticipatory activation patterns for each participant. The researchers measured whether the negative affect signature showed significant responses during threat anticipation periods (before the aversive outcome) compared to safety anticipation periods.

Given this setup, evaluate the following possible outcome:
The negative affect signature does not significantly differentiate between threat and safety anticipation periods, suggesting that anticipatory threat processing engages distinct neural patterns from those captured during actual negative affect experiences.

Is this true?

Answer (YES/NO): NO